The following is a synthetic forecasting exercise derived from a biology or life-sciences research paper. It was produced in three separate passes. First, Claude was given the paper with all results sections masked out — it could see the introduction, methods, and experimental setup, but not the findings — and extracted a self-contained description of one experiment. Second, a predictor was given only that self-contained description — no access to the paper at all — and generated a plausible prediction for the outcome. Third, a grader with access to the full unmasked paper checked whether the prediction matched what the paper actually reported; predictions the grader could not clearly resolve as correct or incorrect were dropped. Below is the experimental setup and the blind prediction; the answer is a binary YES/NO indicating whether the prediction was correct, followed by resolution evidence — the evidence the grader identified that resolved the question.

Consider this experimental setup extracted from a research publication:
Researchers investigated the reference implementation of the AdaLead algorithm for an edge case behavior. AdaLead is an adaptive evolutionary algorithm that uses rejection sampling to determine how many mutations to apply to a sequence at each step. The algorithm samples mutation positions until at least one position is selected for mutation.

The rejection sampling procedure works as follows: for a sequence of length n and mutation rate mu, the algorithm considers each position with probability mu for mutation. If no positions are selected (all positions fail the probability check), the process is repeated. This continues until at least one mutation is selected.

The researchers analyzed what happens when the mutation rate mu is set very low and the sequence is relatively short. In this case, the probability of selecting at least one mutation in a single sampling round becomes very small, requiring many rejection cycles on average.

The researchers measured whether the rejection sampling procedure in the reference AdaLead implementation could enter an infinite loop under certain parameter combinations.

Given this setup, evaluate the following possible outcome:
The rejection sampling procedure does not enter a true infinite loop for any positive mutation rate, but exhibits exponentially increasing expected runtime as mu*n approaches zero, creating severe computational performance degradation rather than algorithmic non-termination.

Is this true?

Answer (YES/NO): NO